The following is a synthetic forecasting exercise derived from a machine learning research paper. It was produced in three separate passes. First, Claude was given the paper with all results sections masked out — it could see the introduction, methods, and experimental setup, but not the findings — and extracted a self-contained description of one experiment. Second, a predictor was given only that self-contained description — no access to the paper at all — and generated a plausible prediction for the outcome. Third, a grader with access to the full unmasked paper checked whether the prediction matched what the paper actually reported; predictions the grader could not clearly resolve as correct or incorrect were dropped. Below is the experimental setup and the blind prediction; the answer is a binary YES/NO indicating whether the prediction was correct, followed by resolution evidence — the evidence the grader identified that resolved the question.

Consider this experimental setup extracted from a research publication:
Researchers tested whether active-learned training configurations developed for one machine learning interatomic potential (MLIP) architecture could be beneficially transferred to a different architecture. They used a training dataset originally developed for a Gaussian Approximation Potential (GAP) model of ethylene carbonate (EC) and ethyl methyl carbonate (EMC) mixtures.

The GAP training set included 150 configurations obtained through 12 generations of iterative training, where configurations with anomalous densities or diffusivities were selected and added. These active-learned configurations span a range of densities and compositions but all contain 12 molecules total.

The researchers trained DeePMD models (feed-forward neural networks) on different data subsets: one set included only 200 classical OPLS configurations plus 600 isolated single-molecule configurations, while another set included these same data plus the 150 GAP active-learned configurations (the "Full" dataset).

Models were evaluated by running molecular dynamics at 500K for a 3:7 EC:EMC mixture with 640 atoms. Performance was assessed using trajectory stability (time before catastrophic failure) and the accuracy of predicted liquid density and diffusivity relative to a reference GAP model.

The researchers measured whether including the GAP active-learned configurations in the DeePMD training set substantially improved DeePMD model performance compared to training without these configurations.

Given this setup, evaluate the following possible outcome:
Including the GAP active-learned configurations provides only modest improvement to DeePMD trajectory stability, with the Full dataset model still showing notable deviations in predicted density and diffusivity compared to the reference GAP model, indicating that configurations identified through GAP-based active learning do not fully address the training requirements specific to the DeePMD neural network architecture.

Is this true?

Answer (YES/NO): YES